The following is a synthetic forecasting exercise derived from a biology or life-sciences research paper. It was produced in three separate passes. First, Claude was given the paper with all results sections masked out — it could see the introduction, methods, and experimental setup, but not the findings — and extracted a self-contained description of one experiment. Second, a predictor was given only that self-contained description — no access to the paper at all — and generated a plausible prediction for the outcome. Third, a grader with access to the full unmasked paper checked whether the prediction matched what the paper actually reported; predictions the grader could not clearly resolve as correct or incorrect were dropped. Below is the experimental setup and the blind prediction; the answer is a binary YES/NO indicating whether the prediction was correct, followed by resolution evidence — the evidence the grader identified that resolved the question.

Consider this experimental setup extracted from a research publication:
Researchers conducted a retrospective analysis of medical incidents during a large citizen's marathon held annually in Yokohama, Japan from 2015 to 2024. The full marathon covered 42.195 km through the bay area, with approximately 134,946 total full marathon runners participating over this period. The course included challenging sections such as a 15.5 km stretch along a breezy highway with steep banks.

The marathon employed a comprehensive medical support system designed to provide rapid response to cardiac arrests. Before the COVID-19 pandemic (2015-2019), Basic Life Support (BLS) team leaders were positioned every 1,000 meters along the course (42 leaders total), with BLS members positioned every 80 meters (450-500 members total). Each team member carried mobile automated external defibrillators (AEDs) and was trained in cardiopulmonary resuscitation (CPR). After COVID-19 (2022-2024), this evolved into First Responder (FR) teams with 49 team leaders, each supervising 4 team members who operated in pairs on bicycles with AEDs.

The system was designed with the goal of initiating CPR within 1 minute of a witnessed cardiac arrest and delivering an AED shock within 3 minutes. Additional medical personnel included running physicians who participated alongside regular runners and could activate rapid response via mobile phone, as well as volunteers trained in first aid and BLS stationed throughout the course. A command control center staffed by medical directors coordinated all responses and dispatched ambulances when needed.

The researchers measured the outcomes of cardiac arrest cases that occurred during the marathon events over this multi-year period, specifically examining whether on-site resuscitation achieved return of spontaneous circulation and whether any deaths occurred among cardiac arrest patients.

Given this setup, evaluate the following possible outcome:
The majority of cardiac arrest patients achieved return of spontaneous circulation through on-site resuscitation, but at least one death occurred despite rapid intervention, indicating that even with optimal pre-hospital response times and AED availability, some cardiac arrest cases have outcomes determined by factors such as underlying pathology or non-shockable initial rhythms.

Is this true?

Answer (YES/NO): NO